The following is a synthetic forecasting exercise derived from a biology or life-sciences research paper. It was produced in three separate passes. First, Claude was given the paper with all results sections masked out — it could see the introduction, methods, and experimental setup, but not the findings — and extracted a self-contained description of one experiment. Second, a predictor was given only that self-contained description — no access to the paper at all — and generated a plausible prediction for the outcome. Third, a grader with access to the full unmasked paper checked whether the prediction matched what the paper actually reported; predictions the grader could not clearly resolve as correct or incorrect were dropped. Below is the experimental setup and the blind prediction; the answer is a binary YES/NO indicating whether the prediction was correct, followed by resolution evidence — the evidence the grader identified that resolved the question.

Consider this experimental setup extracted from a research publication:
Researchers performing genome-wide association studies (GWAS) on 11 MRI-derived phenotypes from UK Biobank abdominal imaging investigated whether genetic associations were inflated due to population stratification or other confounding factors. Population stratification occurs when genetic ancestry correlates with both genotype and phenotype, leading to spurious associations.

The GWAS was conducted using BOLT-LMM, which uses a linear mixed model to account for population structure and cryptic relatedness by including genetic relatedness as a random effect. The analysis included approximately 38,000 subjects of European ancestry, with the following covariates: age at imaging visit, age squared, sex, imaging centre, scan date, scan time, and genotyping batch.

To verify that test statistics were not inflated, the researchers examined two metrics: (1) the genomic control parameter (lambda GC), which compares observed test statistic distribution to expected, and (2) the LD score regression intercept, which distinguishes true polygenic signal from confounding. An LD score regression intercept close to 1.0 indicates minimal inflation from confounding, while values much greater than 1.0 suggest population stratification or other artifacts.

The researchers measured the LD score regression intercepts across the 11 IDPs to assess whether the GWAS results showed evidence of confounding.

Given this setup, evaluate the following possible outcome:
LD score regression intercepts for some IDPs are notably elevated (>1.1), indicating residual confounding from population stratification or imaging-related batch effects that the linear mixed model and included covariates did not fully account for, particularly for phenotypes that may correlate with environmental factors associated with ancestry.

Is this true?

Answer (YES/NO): NO